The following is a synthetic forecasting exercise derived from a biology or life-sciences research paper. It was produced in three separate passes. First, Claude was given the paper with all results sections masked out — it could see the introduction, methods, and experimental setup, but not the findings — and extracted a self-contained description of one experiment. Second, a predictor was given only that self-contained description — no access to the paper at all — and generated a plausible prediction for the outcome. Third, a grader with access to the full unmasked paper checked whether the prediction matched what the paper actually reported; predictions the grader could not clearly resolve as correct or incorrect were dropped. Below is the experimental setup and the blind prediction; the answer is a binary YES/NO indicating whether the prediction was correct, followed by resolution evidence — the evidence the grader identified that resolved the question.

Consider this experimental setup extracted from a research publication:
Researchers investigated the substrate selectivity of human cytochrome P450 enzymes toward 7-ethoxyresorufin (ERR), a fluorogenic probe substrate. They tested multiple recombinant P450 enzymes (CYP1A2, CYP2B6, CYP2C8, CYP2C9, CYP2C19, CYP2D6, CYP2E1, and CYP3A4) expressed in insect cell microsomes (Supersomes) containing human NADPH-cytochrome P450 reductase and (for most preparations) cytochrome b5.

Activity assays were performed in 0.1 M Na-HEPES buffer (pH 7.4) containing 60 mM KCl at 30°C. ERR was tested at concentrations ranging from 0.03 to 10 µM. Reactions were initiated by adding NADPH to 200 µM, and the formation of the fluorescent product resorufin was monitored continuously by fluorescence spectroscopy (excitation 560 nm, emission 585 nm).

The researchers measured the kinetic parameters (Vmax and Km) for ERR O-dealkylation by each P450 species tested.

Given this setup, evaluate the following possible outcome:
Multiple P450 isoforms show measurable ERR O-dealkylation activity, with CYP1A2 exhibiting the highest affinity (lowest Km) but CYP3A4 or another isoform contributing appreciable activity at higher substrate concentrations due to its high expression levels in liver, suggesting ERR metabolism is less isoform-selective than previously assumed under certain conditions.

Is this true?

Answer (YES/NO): NO